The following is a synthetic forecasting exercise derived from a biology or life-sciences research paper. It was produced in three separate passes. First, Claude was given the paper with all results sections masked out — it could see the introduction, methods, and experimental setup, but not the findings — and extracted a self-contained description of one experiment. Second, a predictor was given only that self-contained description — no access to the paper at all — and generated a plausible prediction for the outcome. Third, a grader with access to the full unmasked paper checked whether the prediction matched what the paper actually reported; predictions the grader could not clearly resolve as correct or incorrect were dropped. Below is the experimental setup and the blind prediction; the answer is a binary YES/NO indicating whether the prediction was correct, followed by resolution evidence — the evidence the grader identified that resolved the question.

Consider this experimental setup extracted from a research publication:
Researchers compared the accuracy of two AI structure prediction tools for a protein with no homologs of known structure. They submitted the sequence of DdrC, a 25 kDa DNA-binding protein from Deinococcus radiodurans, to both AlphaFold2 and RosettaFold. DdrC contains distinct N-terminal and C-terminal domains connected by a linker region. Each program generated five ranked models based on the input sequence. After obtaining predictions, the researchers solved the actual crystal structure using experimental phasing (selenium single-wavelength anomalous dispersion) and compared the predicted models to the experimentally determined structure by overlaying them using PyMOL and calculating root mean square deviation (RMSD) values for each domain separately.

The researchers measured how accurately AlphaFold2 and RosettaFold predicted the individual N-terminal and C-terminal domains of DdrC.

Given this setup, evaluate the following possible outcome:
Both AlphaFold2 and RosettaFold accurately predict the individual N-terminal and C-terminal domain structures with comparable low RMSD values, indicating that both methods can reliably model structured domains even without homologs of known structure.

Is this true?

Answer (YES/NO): NO